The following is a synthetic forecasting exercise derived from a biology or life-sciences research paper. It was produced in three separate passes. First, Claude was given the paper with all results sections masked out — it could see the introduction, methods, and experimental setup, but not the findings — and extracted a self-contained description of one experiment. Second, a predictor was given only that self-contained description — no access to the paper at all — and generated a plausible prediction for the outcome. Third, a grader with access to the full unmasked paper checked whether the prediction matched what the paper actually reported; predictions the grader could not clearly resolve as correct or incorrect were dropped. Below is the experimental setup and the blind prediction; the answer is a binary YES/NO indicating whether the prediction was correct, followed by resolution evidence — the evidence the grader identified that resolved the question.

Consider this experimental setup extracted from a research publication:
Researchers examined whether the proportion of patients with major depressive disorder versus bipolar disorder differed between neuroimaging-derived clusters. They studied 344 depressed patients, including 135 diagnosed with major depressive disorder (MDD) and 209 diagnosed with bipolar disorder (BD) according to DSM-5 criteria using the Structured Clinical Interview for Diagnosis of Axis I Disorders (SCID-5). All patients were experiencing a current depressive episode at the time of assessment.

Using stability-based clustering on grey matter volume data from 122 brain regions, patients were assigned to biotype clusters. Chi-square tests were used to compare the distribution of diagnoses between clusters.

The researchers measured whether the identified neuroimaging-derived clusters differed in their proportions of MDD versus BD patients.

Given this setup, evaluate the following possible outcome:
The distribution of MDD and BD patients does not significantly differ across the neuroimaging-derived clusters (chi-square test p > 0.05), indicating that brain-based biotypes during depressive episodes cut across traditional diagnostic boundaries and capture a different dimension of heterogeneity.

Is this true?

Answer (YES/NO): YES